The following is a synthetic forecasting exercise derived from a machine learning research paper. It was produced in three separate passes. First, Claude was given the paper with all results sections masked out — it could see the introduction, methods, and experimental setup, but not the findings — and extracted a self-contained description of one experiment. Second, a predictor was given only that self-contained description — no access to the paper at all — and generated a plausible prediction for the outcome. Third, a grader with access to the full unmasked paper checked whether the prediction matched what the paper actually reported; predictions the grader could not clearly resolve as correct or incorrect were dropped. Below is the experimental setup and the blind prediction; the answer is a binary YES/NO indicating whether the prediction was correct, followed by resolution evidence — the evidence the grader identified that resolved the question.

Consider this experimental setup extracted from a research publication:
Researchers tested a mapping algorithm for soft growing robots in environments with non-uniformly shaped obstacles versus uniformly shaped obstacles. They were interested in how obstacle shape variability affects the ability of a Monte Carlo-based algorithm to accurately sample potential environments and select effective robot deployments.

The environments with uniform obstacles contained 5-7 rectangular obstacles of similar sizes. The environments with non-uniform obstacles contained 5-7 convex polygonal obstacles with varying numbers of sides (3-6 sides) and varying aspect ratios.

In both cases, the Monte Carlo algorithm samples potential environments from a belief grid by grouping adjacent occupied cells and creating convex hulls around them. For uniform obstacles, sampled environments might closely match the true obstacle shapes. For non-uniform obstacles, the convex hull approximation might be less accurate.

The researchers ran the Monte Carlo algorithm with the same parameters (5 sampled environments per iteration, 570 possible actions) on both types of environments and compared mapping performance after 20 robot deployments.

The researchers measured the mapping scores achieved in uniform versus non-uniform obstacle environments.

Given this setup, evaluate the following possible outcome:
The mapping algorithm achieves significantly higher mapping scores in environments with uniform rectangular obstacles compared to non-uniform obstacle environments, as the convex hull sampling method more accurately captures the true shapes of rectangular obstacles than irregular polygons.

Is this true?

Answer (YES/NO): NO